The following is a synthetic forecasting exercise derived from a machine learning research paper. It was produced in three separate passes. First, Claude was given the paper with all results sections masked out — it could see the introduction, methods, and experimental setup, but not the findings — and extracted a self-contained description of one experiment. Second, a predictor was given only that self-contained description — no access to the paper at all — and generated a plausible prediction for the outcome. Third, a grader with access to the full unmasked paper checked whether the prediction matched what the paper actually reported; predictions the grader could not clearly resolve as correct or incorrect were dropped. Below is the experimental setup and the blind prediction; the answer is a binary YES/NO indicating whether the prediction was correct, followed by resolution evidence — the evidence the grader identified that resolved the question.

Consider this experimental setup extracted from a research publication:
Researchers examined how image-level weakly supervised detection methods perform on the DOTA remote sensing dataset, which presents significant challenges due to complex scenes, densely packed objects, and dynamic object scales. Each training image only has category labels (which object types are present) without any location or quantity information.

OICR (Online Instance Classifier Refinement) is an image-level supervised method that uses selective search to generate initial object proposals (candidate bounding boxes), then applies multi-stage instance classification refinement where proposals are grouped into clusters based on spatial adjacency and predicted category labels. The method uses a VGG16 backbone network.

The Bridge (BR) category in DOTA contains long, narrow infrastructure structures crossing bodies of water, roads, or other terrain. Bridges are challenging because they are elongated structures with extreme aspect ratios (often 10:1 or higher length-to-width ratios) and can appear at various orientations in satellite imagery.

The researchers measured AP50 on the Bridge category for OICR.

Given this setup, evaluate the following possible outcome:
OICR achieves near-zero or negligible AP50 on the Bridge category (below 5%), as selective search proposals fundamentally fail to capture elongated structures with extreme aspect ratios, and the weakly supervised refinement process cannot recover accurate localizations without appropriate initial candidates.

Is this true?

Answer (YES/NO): YES